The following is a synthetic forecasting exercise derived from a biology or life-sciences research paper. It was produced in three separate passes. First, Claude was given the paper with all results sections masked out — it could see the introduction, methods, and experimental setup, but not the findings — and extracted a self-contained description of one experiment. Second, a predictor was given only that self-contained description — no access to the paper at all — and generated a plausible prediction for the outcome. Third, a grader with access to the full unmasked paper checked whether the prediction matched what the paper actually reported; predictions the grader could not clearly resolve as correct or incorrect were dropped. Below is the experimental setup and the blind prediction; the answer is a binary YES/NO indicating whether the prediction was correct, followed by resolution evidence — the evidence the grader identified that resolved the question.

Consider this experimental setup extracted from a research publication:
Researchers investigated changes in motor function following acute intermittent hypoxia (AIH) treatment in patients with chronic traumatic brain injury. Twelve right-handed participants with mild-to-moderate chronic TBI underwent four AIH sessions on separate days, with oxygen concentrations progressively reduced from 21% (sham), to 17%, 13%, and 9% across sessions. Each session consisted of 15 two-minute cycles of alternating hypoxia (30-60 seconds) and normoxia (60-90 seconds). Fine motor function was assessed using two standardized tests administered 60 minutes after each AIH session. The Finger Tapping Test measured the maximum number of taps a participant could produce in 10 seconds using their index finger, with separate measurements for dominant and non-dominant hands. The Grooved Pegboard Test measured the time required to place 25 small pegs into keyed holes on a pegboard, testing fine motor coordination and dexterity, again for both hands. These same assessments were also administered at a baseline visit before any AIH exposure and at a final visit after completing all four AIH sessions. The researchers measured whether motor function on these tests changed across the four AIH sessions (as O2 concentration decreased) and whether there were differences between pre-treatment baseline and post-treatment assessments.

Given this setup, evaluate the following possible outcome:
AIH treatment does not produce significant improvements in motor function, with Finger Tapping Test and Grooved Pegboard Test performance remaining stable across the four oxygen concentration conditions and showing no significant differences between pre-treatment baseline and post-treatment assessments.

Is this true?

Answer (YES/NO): NO